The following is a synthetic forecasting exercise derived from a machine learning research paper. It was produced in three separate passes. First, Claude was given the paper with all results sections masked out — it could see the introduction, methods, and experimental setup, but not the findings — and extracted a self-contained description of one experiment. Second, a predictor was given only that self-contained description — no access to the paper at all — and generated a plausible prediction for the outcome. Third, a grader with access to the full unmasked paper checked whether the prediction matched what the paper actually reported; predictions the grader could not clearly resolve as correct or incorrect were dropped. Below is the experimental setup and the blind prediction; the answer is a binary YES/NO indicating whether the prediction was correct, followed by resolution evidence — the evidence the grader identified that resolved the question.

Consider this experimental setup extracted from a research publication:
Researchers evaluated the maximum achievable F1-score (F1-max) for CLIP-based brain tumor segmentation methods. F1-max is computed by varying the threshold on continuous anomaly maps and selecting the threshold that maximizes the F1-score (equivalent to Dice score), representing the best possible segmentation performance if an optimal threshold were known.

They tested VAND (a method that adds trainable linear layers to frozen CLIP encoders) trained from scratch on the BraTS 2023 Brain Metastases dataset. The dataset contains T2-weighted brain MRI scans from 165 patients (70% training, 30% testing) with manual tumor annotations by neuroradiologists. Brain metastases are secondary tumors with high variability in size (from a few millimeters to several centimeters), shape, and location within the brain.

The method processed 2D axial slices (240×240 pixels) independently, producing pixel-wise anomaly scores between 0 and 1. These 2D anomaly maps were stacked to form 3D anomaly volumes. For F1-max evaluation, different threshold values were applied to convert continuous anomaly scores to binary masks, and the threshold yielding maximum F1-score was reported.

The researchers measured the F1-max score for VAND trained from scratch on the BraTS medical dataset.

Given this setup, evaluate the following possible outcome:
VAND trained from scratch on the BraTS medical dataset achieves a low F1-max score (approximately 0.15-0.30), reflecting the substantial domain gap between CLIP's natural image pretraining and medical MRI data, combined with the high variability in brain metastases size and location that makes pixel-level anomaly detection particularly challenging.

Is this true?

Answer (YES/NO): NO